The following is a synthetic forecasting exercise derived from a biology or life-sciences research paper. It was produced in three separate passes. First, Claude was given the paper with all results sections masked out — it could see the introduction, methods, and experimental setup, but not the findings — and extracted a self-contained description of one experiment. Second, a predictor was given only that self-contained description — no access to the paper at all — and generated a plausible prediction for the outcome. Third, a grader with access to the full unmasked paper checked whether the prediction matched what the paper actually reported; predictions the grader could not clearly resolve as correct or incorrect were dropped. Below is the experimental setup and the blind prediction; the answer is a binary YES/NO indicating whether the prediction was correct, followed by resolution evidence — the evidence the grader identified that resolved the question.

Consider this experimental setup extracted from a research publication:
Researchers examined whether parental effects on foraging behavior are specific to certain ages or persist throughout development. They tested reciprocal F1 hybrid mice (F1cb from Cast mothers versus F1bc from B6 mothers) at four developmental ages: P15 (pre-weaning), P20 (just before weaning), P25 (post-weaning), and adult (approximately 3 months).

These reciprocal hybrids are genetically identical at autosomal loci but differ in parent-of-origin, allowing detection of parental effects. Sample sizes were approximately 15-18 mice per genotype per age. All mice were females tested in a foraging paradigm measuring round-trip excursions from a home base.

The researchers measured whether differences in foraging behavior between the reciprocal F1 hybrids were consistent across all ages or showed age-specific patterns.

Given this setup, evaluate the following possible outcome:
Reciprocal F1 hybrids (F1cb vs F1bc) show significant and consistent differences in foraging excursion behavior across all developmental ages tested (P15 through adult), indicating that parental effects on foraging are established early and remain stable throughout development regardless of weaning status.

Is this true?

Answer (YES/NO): NO